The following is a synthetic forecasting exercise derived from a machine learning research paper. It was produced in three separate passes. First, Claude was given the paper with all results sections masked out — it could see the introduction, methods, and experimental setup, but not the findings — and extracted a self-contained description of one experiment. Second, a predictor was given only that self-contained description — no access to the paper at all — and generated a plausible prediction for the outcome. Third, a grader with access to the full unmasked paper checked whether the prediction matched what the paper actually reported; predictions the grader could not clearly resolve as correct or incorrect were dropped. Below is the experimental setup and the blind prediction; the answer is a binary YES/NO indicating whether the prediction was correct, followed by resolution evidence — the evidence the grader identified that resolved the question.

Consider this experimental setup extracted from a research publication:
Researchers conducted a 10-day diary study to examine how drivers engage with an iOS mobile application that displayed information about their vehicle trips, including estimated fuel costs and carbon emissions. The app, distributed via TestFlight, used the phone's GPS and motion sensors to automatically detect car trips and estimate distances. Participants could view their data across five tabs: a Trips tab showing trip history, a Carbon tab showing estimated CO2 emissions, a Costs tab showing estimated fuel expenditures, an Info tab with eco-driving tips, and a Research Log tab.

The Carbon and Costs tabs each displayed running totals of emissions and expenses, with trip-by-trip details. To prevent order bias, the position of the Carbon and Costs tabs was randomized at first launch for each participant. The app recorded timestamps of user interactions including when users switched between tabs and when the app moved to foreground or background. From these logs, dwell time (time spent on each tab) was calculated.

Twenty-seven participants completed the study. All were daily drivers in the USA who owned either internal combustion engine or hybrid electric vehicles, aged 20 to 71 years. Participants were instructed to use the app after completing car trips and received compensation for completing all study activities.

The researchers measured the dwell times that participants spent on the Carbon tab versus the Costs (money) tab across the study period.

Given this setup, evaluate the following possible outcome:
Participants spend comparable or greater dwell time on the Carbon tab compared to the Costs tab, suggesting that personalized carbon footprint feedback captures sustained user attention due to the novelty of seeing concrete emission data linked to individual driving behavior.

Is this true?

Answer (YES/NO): NO